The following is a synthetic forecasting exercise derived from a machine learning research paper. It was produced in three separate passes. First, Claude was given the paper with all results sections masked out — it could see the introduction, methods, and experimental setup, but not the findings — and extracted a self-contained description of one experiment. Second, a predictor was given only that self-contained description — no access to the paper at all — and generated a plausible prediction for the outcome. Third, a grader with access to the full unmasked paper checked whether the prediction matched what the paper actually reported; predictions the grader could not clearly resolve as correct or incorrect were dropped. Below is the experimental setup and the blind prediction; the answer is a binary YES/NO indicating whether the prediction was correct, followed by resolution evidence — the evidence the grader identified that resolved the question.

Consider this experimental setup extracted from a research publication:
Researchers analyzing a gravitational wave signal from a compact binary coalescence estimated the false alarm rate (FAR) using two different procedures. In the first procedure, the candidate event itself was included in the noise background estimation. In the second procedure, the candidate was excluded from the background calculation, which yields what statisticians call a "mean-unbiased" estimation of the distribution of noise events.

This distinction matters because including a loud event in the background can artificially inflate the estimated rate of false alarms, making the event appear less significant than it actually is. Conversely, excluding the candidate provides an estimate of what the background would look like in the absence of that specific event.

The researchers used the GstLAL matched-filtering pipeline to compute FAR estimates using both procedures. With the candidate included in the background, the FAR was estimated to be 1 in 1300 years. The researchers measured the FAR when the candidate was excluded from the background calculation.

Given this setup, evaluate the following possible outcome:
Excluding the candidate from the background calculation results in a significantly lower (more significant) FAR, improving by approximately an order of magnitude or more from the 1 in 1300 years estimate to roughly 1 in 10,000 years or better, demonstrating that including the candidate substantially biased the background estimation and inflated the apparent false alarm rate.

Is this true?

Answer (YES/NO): YES